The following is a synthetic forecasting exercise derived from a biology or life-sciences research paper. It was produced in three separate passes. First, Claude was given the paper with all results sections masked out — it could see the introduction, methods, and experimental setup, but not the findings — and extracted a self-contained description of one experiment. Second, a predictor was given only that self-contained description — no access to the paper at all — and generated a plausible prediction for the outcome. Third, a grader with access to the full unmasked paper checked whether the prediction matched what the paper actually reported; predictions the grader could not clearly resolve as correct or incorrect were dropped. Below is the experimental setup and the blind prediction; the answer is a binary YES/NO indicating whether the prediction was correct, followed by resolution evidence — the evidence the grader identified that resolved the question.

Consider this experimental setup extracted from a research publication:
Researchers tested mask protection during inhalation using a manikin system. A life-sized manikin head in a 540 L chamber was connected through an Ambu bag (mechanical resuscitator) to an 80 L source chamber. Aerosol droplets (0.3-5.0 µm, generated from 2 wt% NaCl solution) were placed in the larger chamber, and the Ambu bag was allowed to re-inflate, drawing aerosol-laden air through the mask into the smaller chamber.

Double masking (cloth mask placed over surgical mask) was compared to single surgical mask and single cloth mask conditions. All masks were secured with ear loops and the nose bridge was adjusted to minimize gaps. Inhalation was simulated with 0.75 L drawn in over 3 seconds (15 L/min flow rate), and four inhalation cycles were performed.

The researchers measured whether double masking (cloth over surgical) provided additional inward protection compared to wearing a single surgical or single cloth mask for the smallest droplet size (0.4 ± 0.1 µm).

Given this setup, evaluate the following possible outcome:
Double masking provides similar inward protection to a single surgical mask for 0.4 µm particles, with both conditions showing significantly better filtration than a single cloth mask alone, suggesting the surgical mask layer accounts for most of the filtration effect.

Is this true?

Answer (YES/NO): NO